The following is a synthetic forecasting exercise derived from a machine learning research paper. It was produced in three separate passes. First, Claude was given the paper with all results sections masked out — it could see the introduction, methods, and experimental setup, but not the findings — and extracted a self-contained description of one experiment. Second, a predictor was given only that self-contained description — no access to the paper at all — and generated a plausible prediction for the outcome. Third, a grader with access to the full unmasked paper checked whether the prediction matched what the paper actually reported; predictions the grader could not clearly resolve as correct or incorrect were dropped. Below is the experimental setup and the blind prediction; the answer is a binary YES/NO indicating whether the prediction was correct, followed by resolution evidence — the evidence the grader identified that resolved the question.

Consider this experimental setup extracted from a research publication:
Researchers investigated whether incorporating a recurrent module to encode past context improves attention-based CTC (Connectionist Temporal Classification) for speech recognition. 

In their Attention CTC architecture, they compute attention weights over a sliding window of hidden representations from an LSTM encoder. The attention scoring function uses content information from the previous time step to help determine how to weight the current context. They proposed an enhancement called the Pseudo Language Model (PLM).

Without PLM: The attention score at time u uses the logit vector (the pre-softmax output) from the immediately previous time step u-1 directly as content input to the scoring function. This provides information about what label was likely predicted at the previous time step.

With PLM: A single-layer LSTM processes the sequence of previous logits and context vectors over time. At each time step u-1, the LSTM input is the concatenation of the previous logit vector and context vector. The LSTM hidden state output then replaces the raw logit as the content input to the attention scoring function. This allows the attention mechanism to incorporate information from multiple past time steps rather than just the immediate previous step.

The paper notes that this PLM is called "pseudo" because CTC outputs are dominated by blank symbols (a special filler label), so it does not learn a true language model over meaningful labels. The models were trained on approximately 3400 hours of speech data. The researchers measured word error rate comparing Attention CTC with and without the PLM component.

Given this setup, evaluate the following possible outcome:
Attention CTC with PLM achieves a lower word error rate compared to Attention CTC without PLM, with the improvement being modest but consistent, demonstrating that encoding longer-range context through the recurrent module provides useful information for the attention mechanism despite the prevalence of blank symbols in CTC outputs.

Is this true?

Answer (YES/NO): YES